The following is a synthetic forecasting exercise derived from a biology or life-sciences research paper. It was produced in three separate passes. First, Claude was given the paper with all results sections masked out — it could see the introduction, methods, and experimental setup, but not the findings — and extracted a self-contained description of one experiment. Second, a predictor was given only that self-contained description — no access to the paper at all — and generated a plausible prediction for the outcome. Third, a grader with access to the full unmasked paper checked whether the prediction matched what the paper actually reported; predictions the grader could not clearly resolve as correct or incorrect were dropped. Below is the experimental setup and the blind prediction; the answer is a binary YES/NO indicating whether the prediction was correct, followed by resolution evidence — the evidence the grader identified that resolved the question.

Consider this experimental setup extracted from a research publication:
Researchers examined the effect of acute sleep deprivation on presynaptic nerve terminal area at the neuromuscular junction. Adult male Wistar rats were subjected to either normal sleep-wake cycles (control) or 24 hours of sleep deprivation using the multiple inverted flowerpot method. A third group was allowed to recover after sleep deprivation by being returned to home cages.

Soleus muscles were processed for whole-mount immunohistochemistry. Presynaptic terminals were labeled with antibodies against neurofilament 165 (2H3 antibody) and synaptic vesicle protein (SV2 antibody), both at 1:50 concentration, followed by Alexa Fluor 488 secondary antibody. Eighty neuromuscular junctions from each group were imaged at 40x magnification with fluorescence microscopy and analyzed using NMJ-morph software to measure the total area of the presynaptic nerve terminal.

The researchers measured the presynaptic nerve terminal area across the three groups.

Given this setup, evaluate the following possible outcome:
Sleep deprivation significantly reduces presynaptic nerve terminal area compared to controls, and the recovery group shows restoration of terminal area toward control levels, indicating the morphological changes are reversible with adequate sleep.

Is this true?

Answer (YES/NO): NO